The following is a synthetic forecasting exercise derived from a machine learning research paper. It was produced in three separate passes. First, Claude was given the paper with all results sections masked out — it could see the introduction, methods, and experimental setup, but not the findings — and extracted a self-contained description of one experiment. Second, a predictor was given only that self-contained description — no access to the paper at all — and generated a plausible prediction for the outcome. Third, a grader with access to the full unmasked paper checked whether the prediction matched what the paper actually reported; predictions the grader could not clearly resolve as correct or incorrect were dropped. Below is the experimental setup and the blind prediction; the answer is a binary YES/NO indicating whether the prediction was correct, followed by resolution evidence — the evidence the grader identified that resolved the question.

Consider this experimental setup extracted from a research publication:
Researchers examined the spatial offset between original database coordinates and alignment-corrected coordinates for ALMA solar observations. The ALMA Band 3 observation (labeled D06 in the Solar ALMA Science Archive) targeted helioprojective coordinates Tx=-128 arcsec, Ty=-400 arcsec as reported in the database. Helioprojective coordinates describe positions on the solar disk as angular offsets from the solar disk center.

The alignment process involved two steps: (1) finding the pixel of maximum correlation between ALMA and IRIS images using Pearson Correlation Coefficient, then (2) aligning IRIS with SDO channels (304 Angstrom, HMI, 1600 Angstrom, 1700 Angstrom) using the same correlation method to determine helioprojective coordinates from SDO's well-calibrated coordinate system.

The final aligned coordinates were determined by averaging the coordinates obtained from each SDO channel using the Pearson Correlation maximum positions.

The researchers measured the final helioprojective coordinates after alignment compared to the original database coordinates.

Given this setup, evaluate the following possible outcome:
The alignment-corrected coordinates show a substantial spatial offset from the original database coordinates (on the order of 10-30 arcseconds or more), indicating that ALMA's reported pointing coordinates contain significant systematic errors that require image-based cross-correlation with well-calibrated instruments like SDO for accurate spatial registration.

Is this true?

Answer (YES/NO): NO